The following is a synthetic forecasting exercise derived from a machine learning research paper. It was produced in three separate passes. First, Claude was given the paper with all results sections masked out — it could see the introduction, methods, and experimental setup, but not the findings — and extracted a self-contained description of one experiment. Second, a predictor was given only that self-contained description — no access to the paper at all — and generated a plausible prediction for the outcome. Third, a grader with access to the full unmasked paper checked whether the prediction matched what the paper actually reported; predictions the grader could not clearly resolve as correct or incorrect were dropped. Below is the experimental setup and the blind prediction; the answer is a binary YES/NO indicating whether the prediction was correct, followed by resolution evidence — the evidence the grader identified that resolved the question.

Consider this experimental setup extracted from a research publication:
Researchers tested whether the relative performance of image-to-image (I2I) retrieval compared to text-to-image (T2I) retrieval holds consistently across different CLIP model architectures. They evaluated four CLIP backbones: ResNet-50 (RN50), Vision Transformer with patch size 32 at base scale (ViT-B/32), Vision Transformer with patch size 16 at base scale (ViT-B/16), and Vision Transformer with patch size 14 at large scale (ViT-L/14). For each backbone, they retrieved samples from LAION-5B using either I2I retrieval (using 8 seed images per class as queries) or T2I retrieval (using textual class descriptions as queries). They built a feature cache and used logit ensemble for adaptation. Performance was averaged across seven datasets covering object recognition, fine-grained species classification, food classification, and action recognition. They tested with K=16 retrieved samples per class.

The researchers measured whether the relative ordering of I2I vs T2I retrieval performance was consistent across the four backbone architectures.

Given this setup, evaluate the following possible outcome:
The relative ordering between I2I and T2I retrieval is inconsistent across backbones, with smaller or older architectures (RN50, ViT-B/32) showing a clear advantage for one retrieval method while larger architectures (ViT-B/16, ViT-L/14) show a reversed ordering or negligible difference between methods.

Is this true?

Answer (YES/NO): NO